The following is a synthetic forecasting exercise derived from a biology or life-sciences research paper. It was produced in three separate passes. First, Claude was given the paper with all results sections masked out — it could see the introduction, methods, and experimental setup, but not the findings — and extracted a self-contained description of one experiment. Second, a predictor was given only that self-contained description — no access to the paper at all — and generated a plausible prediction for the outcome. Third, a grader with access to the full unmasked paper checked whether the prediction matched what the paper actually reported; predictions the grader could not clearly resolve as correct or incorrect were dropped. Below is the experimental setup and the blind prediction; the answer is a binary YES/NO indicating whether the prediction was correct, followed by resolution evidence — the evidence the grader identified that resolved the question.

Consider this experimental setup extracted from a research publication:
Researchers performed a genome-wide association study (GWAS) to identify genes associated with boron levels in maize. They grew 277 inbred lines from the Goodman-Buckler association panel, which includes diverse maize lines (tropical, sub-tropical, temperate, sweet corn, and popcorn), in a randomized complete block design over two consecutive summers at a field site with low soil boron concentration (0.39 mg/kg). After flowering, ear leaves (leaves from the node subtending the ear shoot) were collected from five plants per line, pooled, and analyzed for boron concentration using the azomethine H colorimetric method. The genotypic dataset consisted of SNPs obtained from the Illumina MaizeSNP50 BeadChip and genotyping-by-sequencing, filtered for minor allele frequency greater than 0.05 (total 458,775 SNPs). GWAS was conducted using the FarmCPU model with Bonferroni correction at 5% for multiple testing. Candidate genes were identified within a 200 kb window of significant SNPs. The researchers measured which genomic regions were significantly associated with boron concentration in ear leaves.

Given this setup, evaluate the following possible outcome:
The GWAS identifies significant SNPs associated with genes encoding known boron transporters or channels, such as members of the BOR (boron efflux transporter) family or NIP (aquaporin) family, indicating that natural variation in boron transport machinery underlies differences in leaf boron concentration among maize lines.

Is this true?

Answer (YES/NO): NO